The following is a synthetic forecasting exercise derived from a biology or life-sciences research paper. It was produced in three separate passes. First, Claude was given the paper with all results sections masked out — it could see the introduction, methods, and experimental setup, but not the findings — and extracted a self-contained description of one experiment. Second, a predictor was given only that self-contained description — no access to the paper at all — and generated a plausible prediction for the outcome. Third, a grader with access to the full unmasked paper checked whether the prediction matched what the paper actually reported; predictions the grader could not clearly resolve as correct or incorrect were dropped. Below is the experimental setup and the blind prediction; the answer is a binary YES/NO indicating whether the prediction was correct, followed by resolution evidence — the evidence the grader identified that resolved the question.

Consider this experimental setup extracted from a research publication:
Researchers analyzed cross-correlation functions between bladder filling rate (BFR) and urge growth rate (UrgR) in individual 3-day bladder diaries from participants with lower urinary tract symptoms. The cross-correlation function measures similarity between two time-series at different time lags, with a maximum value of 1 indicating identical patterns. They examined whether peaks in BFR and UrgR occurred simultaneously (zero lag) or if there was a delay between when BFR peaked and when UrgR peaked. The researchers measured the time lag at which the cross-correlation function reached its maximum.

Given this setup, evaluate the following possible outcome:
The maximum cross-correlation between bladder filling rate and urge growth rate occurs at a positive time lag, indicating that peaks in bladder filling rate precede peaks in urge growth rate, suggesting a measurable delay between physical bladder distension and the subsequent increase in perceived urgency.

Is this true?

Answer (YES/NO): NO